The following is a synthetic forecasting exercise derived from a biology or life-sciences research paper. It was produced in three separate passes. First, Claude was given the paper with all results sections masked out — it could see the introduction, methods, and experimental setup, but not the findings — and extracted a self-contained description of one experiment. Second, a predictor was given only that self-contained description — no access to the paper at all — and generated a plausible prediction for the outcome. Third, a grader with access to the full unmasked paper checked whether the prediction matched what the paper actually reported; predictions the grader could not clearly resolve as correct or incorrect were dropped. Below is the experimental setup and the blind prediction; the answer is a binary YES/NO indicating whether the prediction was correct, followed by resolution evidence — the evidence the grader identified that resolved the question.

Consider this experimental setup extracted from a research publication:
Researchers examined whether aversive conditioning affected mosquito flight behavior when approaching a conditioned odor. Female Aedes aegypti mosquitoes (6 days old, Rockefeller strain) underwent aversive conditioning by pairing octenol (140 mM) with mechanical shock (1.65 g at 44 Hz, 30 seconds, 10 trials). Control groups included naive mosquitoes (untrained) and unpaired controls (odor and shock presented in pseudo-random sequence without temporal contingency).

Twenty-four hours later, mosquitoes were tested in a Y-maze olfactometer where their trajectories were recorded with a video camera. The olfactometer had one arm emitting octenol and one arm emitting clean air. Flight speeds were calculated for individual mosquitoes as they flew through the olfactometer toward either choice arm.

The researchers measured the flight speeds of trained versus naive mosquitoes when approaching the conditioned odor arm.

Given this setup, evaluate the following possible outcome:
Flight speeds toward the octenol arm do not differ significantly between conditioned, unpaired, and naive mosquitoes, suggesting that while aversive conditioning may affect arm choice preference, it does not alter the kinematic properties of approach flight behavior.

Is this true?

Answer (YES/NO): YES